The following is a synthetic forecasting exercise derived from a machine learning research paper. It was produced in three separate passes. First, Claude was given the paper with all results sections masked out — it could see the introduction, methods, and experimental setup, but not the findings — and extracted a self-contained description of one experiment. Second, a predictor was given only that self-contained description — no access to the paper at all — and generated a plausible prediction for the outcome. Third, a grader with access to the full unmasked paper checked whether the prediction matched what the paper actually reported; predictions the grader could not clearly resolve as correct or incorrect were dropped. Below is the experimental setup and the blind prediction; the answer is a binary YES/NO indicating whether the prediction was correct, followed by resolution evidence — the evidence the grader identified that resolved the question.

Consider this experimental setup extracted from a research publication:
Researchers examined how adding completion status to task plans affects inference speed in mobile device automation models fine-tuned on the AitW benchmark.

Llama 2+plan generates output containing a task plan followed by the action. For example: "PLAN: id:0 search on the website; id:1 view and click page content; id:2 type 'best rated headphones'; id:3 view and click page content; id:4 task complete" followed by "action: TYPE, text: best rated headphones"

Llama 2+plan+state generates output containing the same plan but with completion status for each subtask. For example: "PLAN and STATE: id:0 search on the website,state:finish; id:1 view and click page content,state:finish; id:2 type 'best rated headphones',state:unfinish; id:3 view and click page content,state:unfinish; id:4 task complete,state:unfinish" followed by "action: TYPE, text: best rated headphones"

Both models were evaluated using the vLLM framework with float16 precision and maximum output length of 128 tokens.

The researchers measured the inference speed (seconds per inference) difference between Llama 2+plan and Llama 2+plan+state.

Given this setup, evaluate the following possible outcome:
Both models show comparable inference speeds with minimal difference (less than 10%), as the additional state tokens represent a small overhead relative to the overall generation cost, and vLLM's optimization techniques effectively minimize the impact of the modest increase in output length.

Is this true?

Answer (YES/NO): YES